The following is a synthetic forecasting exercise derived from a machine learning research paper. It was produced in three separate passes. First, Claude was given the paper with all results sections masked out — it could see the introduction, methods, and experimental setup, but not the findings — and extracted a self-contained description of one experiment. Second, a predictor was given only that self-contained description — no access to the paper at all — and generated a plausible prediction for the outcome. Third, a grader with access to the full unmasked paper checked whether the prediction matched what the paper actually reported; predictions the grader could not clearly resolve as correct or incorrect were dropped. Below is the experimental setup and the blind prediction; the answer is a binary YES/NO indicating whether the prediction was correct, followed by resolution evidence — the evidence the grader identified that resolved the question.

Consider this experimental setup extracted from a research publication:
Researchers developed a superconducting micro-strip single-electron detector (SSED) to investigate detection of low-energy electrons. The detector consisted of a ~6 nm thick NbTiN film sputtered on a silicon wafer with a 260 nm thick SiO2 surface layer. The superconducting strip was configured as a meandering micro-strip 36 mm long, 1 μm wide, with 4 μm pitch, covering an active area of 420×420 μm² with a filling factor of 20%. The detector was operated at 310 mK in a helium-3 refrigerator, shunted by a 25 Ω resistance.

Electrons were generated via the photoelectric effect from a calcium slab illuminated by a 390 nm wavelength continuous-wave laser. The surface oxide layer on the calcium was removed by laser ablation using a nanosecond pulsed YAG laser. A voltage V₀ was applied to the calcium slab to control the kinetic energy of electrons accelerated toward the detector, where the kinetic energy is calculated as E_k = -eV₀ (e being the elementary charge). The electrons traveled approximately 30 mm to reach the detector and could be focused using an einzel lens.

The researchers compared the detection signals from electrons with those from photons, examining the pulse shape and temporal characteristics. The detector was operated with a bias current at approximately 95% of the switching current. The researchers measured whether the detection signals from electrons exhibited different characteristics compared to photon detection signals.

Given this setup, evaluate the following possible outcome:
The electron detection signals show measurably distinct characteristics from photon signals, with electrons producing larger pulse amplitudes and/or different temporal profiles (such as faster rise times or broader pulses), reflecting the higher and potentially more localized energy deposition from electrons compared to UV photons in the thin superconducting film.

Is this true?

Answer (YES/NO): NO